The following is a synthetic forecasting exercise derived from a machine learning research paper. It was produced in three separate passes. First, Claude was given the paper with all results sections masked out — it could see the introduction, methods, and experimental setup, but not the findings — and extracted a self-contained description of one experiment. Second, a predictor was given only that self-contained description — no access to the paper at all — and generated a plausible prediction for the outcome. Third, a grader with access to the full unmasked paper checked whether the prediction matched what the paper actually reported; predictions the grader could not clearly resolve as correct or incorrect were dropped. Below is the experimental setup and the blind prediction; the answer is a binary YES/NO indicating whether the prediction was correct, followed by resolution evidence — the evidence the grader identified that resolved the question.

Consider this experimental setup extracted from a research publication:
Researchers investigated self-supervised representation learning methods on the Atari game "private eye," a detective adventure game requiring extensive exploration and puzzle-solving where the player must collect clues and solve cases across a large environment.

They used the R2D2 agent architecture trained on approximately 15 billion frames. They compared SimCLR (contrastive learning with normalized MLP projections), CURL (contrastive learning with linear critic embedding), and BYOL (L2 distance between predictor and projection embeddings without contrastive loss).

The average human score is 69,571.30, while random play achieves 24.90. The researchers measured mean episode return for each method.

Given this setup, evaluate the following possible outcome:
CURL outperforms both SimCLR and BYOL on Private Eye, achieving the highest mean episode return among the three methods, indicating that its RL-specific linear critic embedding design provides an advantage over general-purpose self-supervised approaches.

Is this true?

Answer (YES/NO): YES